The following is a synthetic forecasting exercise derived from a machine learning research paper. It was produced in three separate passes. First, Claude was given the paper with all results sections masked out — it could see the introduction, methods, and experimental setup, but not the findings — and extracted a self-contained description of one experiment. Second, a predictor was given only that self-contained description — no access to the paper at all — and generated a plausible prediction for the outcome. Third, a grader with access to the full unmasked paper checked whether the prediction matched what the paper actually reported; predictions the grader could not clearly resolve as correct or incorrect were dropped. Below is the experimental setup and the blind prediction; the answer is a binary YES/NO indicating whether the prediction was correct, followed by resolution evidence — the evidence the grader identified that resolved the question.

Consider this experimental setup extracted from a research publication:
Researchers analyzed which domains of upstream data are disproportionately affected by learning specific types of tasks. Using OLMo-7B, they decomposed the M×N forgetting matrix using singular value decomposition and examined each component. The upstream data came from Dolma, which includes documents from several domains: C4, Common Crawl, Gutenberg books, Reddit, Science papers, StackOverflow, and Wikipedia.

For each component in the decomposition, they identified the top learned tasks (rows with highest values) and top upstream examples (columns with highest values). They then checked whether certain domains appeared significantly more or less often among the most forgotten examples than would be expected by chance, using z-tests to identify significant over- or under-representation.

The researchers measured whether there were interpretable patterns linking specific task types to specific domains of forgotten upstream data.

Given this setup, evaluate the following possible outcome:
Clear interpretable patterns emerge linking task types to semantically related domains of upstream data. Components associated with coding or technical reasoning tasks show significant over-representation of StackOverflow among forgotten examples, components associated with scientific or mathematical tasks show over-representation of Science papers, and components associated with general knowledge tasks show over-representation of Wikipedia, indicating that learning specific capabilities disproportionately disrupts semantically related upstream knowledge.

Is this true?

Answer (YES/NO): NO